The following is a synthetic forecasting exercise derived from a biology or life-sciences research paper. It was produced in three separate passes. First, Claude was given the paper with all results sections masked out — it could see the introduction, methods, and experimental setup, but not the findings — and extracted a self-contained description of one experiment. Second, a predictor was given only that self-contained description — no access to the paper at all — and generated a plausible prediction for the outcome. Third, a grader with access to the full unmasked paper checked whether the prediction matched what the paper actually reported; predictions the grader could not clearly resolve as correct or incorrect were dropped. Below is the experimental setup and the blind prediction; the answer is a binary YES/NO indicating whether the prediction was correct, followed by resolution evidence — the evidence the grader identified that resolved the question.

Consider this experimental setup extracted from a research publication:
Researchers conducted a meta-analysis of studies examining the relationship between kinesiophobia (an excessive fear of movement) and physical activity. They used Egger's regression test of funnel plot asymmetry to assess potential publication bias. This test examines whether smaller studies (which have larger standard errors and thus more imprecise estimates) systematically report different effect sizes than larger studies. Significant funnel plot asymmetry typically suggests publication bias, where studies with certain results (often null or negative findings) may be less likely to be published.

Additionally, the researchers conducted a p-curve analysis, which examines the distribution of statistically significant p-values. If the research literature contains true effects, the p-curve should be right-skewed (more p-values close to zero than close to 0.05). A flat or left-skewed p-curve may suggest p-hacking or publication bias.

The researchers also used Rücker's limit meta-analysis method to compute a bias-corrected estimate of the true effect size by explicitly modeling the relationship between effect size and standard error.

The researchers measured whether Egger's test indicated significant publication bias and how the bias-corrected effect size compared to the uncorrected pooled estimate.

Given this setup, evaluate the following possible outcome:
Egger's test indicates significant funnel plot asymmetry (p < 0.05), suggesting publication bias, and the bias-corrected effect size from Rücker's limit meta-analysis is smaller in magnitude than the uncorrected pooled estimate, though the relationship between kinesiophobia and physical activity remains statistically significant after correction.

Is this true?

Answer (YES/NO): YES